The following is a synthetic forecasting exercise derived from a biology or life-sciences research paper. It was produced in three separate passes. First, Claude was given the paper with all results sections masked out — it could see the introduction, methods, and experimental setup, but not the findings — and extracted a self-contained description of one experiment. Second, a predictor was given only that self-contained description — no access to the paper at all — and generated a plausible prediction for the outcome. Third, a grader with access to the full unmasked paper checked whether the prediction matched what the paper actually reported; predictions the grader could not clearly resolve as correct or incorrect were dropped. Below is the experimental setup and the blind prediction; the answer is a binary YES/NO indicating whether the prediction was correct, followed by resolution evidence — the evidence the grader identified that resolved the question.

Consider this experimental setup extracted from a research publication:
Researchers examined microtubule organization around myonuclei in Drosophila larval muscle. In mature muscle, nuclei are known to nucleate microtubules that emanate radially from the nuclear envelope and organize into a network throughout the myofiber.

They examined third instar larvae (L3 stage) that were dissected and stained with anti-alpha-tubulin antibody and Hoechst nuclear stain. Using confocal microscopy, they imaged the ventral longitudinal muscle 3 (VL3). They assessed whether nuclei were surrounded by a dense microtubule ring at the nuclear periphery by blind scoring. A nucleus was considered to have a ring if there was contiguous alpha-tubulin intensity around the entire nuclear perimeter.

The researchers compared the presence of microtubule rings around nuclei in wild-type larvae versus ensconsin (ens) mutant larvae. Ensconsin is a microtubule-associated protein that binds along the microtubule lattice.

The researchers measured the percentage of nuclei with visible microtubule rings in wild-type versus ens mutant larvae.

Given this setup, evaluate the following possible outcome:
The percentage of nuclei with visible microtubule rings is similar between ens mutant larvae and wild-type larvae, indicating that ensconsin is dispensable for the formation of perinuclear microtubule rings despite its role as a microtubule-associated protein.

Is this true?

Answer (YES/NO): NO